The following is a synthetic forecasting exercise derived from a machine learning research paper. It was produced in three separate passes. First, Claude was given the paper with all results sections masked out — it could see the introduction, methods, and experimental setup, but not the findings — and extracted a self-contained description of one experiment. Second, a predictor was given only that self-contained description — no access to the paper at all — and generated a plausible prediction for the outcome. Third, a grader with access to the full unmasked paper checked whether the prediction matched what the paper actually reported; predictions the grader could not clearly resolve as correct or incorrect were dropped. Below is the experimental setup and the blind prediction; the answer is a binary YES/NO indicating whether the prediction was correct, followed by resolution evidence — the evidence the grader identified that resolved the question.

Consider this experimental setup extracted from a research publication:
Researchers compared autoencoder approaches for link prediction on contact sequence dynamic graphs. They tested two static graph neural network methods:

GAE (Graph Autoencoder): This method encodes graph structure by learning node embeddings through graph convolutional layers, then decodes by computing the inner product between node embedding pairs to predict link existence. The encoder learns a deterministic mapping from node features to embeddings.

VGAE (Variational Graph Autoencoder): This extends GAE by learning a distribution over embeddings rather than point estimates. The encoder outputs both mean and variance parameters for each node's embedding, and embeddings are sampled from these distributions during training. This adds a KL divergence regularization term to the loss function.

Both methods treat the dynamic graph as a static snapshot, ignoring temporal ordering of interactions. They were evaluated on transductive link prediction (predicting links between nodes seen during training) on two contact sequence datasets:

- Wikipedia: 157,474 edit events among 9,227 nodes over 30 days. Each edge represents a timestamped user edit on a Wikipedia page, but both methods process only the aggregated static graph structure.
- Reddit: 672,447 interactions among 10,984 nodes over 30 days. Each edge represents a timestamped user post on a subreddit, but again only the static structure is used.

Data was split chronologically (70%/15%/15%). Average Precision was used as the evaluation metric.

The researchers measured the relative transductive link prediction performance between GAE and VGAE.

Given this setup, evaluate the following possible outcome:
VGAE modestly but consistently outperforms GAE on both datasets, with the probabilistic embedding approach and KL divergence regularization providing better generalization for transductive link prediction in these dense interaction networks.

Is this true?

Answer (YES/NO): NO